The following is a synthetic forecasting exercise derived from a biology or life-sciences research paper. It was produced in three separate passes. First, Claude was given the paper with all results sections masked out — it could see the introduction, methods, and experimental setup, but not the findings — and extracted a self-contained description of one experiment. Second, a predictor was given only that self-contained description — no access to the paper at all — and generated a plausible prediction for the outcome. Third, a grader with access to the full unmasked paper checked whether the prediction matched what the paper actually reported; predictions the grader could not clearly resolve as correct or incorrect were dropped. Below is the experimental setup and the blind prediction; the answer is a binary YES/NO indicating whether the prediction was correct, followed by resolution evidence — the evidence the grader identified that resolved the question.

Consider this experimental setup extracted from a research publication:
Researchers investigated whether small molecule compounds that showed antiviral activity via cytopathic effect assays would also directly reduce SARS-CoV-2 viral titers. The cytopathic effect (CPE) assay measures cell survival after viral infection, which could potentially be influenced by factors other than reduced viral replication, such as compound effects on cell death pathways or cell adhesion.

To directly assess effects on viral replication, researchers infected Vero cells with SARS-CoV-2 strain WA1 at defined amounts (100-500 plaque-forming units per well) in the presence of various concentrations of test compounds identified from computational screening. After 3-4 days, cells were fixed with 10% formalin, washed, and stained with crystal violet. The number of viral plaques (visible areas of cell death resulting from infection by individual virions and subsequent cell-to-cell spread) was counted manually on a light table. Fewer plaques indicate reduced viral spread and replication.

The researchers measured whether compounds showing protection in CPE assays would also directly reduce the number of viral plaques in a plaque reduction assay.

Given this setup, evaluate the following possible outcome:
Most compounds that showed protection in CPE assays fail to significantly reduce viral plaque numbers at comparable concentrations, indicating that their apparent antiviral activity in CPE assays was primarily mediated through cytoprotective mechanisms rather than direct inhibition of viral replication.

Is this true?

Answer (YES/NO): NO